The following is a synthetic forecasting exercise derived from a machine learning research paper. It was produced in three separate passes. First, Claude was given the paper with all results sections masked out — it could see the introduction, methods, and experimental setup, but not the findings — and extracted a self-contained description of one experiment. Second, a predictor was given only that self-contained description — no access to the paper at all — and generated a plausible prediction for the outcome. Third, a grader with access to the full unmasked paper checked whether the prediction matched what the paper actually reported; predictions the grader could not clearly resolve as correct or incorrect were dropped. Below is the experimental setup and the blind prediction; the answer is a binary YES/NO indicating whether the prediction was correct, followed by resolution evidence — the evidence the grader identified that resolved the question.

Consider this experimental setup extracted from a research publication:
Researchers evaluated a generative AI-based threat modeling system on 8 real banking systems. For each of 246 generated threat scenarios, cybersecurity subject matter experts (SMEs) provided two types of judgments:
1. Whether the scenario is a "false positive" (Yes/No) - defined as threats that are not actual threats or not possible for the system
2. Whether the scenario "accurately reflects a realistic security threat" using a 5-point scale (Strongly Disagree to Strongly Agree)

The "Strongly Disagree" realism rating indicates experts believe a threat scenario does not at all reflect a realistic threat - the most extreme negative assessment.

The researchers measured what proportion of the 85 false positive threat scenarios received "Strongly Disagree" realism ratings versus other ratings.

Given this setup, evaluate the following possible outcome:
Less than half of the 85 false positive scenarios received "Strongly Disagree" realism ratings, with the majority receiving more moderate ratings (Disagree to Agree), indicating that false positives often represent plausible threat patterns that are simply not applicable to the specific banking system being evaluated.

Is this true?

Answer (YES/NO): NO